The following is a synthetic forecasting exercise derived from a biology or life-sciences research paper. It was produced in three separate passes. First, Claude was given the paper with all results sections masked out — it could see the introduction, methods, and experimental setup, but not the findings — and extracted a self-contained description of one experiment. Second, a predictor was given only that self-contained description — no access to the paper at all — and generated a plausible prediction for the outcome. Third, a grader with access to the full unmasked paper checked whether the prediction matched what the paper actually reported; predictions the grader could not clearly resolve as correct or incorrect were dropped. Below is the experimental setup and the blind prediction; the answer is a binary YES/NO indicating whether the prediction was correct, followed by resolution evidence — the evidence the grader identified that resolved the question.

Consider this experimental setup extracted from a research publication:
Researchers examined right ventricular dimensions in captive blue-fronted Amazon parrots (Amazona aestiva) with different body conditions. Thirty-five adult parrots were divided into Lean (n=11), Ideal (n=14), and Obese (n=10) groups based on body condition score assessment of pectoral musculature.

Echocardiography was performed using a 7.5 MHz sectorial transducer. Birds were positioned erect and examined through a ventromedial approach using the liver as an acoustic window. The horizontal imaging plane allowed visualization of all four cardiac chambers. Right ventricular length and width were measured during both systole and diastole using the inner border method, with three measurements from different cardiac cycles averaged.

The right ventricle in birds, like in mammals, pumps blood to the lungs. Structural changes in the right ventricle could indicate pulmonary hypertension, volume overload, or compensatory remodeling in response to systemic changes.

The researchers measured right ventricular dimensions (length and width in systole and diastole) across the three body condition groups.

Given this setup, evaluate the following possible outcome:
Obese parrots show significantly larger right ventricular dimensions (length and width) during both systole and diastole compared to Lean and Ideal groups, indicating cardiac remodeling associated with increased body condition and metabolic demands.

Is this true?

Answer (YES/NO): NO